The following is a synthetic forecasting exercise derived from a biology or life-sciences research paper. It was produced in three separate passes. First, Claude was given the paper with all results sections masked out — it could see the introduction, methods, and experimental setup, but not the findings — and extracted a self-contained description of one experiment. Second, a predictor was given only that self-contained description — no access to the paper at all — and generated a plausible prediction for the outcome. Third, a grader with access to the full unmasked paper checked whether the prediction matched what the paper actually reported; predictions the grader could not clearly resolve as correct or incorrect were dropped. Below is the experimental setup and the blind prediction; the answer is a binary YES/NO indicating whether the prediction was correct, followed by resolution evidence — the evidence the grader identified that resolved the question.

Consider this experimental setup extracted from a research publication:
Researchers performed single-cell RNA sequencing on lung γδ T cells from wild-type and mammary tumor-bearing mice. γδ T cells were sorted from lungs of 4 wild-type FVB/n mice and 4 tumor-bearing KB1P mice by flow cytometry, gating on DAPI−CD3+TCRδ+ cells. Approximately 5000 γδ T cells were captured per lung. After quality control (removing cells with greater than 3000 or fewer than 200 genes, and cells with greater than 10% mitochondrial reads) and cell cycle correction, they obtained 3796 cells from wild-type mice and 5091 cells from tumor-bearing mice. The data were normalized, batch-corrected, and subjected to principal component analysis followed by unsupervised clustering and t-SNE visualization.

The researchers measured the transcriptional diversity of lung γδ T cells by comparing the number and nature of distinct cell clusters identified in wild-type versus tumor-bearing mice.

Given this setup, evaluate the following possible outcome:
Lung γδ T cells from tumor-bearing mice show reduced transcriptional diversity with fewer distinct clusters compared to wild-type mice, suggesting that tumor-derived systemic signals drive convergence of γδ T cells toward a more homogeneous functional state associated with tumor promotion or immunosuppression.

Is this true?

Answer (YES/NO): NO